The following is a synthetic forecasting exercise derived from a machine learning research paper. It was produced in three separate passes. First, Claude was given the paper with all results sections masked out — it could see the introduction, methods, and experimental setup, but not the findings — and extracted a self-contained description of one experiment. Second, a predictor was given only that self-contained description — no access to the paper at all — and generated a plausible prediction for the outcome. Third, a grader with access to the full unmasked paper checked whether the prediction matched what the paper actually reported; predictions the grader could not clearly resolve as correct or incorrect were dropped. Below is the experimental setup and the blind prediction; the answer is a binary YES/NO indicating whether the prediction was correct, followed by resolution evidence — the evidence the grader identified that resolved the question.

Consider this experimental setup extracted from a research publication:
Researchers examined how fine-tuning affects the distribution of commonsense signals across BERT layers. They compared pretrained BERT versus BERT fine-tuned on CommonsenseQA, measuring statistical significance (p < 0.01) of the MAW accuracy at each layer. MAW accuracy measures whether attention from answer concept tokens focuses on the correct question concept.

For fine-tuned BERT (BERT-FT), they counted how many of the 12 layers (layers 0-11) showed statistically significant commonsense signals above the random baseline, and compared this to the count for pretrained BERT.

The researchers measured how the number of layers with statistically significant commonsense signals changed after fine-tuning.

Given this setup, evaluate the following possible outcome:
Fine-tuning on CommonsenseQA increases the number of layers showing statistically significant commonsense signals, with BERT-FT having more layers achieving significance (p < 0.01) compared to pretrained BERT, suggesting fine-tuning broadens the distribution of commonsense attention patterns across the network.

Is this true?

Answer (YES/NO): YES